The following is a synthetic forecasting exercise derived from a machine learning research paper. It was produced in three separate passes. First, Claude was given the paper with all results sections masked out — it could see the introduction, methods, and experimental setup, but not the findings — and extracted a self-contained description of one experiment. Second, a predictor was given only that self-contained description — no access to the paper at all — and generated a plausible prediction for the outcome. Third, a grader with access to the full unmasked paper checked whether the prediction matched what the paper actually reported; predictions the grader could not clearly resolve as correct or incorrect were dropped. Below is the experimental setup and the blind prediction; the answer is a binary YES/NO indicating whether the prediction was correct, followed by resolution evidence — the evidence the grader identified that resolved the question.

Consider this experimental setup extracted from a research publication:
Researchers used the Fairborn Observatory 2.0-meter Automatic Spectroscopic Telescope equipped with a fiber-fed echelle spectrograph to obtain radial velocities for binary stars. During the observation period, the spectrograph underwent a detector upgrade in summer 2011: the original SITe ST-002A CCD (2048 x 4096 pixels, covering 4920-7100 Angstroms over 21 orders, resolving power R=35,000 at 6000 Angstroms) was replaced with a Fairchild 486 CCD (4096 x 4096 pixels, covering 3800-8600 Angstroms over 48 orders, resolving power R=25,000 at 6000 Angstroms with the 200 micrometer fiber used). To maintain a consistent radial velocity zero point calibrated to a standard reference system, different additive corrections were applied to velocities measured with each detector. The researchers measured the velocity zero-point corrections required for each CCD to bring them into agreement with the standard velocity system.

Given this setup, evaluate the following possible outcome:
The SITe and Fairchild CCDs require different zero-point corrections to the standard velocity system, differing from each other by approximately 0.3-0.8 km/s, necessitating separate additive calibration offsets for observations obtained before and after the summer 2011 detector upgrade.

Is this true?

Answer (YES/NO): YES